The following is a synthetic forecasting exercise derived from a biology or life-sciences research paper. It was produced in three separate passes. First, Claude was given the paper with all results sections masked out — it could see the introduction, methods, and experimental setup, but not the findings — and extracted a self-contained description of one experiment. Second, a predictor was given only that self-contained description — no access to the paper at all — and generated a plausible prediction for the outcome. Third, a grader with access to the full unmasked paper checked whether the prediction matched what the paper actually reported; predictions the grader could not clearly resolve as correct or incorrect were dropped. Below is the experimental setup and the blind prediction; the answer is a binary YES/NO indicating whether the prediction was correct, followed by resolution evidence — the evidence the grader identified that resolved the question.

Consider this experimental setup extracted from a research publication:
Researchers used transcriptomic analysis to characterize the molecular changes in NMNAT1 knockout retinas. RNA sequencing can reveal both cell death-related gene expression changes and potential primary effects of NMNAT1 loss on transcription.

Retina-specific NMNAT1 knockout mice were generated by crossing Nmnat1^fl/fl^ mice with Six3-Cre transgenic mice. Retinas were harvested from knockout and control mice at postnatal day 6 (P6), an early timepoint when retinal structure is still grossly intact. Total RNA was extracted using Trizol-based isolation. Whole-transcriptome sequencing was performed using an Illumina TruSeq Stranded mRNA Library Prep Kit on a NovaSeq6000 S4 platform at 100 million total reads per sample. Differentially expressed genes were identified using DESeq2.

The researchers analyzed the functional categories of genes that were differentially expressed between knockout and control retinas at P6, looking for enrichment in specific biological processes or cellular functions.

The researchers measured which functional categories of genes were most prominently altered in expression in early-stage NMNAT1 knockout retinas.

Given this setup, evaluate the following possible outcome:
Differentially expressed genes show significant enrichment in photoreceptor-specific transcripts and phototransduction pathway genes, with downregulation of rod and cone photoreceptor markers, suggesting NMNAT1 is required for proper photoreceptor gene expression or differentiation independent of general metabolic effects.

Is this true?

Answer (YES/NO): YES